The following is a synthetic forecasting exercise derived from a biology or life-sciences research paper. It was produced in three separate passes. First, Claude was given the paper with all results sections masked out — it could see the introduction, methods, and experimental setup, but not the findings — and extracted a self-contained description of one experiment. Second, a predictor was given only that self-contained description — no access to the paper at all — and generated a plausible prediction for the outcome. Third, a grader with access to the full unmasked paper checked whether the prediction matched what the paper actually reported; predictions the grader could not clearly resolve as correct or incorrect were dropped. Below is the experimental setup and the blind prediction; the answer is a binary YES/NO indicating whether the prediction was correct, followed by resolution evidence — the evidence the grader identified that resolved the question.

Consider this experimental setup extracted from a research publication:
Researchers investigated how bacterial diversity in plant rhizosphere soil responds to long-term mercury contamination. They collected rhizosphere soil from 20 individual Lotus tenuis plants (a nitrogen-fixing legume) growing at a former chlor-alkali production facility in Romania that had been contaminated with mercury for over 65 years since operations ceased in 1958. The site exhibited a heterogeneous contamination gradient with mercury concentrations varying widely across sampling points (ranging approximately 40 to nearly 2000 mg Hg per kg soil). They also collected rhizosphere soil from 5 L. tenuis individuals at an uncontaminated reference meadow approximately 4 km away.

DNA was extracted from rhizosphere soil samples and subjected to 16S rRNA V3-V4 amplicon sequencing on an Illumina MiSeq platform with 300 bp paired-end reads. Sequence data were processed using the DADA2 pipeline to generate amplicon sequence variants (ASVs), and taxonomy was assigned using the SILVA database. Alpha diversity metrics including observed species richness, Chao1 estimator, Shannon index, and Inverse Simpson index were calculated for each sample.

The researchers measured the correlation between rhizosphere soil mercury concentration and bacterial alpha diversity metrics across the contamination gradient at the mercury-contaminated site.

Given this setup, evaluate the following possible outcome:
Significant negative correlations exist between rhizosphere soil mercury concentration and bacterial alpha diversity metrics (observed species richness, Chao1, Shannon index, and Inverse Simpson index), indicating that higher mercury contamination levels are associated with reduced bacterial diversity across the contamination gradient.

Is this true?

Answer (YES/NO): NO